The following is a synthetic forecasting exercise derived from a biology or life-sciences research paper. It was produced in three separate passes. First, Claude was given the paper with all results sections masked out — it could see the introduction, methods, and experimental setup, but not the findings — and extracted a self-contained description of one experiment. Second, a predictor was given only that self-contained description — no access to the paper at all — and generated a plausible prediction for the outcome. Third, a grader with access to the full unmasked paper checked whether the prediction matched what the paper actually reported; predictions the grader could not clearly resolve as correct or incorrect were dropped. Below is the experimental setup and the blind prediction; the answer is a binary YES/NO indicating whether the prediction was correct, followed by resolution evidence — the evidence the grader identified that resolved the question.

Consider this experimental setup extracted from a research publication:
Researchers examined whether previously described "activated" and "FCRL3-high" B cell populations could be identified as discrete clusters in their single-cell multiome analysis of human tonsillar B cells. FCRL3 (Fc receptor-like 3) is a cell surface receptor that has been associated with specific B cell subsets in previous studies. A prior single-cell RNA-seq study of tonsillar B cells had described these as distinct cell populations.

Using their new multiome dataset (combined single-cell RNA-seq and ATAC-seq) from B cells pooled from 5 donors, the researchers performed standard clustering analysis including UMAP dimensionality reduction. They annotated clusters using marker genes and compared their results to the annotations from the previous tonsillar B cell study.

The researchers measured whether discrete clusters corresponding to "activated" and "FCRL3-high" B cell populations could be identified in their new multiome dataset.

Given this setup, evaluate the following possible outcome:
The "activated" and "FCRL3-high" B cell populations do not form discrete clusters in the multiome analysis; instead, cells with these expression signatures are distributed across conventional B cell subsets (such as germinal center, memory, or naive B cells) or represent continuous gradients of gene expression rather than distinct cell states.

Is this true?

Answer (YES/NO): YES